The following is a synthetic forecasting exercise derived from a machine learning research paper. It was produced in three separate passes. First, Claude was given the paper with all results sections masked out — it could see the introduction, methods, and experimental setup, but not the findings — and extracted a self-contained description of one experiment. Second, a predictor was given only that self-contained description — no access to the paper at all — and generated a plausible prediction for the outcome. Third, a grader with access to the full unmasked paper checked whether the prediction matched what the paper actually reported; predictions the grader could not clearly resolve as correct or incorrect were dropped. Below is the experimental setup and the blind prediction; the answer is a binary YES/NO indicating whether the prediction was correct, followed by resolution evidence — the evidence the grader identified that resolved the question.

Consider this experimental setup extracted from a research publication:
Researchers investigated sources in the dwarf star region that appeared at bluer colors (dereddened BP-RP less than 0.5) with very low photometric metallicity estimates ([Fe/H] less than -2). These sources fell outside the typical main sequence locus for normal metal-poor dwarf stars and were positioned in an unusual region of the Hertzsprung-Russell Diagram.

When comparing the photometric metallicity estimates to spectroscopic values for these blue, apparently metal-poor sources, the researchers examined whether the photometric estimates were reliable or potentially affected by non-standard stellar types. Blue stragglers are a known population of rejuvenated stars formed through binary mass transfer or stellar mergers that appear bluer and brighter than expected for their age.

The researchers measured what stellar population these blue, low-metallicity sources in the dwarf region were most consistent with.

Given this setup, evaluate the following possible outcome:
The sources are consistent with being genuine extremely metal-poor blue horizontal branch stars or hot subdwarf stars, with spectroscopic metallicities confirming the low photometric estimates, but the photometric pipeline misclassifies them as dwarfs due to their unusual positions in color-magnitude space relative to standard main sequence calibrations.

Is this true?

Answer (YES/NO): NO